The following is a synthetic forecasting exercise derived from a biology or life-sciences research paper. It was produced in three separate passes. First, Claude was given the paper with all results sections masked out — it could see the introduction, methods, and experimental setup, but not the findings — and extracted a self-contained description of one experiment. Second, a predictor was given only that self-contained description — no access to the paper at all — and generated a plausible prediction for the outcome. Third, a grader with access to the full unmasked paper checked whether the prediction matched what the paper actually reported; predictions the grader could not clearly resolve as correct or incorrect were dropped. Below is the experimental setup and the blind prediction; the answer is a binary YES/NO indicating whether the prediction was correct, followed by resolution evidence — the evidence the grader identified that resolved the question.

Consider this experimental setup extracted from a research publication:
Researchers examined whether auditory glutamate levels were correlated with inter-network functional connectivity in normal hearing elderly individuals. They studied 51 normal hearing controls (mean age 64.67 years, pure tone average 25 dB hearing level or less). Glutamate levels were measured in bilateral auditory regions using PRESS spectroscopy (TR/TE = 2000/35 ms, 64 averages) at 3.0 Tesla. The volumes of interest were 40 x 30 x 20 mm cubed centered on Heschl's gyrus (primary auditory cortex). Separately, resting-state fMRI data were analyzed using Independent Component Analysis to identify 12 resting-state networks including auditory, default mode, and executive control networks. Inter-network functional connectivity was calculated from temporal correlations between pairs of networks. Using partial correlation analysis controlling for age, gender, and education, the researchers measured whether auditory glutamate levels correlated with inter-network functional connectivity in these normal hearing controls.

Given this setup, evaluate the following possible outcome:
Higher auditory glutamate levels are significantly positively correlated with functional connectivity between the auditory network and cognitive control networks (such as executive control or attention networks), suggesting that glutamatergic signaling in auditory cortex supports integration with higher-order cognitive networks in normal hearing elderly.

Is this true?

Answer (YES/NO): NO